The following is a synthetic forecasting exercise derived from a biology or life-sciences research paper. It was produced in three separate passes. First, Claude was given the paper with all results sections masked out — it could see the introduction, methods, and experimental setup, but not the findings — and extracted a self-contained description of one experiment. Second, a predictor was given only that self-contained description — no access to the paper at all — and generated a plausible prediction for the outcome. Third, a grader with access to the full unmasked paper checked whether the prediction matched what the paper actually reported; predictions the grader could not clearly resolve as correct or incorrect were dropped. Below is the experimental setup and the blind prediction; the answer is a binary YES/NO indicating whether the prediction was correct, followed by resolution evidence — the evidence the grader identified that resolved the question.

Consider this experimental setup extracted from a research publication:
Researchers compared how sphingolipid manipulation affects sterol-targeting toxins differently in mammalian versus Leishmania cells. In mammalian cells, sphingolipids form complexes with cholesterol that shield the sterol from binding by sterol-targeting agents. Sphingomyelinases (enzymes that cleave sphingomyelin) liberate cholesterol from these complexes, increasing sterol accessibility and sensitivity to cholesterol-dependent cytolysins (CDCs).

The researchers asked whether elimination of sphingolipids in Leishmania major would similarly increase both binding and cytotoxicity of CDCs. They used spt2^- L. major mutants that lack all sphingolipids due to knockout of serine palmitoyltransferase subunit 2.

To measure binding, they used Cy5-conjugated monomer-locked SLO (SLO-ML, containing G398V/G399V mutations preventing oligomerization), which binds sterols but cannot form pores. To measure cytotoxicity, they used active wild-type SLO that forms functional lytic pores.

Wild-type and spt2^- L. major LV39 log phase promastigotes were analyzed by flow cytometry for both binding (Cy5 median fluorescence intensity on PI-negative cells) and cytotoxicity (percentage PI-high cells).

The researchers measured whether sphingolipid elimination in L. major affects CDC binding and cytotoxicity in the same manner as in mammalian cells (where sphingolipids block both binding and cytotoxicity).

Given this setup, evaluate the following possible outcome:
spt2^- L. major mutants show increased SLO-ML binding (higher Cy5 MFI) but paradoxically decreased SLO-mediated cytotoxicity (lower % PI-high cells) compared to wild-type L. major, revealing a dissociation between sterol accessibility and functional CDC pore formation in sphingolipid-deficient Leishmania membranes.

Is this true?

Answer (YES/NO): NO